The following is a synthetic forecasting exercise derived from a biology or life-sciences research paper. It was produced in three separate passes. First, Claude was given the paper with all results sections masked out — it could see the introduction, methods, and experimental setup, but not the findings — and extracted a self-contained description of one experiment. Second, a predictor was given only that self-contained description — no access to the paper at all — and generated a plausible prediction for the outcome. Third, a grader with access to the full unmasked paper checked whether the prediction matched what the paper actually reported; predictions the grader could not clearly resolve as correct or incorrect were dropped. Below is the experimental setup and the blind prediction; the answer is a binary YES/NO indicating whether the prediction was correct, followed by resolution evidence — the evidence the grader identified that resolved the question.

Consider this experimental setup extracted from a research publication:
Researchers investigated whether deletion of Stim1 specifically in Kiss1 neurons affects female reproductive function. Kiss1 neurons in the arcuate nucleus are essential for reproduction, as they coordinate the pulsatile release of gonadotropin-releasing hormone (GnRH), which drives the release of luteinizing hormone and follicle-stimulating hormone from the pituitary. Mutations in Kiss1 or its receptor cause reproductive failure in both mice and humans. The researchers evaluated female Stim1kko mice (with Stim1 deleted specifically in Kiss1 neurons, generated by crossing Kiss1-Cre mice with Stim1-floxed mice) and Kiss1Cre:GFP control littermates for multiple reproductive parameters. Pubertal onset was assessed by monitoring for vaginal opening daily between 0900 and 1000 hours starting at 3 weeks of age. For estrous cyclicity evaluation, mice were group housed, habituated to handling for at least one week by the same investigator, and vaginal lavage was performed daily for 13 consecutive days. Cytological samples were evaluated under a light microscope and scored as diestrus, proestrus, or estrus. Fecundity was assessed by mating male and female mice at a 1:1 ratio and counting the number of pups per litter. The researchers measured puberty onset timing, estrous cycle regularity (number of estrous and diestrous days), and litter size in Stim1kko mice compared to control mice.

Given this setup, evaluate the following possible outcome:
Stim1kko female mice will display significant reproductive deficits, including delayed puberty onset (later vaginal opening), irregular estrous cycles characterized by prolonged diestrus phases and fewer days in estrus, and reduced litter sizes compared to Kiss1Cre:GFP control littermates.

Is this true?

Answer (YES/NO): NO